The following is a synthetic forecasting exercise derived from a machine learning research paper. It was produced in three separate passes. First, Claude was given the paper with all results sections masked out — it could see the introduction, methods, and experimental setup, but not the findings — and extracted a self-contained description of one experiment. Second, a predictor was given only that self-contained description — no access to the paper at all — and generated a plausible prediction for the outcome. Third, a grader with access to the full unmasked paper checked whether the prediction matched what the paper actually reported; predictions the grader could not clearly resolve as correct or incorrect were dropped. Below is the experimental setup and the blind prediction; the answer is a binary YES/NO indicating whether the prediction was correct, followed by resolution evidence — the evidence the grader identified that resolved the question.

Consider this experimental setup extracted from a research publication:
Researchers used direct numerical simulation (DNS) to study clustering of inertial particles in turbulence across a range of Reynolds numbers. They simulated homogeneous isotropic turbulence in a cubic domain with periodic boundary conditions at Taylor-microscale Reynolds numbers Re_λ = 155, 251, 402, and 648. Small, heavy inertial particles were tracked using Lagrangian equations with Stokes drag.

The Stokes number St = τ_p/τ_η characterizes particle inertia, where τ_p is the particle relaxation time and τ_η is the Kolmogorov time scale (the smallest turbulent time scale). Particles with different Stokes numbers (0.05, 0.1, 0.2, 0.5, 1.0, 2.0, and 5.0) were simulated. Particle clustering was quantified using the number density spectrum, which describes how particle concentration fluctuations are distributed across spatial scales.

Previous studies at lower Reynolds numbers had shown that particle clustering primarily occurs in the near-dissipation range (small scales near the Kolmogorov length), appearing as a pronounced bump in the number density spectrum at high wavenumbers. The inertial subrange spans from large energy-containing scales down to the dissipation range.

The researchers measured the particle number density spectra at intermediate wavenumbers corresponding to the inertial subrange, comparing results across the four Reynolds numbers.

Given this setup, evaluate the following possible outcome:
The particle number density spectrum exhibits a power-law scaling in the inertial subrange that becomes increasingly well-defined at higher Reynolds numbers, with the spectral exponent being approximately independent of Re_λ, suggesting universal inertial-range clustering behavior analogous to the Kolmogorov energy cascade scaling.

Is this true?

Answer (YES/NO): NO